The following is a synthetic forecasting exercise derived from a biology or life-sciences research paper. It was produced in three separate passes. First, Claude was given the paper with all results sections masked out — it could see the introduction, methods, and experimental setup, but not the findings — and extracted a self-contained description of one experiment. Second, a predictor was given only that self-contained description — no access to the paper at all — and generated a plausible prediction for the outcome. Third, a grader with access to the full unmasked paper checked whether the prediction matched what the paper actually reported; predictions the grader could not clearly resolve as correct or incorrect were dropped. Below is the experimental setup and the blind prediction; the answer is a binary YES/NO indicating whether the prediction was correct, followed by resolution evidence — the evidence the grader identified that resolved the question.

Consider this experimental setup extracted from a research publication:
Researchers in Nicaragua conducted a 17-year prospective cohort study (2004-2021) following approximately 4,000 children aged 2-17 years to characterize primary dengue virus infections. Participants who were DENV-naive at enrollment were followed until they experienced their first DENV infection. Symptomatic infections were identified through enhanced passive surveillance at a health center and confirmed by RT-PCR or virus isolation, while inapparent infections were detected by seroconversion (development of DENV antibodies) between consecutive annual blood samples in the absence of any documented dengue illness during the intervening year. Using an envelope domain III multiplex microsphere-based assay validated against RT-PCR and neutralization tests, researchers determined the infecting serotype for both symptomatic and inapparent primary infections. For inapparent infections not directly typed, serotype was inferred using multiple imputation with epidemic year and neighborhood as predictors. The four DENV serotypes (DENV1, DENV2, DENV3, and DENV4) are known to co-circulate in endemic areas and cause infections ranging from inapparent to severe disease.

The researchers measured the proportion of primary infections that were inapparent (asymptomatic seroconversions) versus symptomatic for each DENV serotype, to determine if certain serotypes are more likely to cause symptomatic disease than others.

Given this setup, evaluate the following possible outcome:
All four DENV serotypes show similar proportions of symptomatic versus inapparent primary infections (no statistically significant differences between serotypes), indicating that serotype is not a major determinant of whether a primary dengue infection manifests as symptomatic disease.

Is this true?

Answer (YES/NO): NO